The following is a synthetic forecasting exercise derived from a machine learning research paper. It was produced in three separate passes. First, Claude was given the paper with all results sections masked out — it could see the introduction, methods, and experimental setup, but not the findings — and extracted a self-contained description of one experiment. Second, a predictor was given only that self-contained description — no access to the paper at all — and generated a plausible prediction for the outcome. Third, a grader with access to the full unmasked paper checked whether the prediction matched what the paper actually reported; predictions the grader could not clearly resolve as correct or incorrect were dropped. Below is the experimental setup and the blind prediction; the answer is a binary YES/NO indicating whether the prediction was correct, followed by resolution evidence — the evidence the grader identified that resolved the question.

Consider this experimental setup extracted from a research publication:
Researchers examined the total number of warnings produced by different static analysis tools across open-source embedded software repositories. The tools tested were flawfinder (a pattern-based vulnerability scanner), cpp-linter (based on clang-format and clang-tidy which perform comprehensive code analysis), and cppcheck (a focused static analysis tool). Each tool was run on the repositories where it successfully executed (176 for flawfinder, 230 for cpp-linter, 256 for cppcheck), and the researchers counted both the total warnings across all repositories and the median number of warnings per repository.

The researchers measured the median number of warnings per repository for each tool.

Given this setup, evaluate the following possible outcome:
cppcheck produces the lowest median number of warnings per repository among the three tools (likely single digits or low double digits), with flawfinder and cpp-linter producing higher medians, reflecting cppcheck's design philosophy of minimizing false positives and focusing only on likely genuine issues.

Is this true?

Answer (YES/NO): NO